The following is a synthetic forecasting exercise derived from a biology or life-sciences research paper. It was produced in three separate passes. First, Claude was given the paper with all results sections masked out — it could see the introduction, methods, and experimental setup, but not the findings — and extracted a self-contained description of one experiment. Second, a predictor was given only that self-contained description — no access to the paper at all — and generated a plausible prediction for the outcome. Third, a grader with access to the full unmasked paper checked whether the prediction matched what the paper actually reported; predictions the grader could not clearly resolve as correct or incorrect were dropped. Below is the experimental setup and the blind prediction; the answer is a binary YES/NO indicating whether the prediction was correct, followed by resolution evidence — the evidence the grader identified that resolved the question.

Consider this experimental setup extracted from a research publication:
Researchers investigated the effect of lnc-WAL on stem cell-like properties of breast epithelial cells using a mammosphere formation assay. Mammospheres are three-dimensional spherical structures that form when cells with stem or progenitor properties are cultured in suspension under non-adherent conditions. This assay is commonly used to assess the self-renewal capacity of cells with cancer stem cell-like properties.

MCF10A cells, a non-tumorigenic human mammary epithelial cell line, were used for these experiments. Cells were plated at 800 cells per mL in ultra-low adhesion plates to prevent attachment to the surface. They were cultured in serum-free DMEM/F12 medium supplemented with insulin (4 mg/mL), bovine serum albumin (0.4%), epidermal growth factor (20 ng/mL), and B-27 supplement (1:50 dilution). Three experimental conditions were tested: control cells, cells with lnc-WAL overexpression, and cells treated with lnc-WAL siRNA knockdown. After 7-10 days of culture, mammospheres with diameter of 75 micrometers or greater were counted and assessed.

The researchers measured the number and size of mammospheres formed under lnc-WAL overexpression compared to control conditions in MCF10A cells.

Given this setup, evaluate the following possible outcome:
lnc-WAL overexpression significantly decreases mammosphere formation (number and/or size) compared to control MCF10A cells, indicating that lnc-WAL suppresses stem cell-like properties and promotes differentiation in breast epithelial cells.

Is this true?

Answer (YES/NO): NO